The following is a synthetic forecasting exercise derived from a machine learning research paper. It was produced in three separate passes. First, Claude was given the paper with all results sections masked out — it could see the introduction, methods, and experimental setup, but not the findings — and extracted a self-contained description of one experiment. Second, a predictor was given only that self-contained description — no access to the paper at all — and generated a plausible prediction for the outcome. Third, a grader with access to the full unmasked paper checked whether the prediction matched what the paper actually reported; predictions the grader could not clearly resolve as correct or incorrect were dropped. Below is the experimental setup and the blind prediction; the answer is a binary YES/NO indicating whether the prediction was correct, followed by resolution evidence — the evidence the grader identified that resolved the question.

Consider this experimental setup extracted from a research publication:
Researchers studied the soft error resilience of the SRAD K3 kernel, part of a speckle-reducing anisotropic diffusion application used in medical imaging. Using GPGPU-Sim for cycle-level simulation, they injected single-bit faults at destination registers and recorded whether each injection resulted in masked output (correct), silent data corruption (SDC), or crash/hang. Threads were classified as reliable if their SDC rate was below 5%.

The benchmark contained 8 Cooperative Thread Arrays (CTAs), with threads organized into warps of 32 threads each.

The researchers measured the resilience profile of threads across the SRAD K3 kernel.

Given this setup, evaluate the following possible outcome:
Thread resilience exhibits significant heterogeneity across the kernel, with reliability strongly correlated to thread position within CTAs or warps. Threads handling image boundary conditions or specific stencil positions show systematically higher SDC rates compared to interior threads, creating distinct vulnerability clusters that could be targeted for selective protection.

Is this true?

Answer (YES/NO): NO